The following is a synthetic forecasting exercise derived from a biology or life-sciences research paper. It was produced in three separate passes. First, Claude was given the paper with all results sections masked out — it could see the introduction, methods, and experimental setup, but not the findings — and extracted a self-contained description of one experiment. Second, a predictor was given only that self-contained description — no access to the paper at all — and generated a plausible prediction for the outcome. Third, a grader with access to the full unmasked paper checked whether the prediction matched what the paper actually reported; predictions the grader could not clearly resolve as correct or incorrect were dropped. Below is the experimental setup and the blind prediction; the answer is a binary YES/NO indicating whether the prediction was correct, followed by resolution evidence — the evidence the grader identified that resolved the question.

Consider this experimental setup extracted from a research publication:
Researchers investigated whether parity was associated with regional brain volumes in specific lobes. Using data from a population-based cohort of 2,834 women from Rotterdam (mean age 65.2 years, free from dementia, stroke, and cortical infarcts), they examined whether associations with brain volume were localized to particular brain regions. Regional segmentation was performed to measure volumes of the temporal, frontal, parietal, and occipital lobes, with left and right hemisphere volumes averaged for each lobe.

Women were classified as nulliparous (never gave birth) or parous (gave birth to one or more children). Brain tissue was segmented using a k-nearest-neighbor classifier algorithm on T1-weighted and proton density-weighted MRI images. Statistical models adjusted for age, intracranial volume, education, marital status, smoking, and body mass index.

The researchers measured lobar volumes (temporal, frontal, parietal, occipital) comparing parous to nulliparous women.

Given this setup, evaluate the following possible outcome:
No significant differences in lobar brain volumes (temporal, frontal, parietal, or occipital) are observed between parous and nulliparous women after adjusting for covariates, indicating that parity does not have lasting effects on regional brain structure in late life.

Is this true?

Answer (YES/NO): NO